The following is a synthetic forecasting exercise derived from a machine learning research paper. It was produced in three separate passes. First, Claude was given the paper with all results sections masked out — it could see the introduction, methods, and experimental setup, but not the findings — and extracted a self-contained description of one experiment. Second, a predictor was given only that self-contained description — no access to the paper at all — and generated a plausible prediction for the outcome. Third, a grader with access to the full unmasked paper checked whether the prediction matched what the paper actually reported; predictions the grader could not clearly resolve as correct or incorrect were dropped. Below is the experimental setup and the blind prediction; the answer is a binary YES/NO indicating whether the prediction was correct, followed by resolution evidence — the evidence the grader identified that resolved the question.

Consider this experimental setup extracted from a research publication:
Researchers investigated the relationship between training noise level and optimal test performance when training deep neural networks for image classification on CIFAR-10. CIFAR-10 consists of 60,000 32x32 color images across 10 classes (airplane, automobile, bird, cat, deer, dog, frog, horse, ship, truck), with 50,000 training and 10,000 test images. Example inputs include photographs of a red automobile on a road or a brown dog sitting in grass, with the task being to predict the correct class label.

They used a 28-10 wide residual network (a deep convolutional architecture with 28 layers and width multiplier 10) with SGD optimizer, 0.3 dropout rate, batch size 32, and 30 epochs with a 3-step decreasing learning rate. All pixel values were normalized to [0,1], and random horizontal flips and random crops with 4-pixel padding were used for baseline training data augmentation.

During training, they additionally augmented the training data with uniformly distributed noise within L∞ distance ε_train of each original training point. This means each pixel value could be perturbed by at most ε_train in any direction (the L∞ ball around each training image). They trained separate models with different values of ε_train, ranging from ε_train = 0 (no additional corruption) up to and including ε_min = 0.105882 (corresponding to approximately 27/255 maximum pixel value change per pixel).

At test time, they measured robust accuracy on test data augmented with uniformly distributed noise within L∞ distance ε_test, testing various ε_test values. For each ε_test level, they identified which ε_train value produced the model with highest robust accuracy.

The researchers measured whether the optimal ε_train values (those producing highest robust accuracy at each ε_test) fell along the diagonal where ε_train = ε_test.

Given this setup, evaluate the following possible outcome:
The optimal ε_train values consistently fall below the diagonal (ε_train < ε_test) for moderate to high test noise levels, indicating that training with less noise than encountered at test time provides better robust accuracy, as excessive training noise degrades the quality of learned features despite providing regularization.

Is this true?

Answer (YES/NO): YES